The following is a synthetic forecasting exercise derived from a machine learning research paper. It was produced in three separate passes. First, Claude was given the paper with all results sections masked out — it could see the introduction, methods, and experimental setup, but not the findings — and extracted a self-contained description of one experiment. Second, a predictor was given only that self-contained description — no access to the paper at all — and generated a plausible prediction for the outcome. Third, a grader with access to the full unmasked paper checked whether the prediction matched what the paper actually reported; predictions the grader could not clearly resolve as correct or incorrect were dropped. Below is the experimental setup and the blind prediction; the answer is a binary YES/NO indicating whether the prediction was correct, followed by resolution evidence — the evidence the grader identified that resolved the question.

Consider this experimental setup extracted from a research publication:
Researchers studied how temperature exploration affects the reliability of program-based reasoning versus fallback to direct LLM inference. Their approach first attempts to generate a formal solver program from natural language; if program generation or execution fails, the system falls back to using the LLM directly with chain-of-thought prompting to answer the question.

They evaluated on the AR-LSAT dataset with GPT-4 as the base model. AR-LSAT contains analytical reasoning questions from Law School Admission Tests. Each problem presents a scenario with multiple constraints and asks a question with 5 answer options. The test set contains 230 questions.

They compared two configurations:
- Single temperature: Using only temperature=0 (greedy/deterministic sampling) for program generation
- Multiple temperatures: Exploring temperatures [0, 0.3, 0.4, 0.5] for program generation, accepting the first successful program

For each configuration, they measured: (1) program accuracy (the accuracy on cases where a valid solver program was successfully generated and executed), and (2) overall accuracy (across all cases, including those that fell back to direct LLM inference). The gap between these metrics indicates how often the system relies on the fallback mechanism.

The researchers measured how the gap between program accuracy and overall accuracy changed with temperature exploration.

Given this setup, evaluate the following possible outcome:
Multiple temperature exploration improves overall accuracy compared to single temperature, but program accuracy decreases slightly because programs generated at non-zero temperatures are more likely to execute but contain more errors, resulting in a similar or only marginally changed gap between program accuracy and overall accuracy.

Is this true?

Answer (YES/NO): NO